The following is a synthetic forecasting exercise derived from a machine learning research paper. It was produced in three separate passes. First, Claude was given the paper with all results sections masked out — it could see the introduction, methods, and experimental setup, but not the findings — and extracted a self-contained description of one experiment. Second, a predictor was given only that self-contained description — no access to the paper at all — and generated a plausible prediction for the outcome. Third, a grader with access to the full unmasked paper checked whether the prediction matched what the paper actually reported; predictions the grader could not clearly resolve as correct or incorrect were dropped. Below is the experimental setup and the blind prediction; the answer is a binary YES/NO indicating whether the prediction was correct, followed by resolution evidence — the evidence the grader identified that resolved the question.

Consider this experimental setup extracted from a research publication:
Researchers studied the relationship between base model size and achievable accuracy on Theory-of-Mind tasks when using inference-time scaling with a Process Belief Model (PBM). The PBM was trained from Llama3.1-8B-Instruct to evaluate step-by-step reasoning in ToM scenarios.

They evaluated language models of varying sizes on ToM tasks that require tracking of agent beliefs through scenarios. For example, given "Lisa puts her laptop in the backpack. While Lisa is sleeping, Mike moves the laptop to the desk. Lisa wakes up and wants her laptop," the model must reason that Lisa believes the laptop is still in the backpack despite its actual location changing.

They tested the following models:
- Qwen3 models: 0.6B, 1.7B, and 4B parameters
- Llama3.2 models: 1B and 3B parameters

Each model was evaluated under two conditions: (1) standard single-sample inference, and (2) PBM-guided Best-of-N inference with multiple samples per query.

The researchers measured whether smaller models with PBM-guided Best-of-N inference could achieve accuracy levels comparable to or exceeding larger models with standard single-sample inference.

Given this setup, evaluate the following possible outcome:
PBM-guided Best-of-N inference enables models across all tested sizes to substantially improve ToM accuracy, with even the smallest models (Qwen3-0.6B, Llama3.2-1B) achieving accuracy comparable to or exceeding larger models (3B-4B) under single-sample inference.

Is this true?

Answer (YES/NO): NO